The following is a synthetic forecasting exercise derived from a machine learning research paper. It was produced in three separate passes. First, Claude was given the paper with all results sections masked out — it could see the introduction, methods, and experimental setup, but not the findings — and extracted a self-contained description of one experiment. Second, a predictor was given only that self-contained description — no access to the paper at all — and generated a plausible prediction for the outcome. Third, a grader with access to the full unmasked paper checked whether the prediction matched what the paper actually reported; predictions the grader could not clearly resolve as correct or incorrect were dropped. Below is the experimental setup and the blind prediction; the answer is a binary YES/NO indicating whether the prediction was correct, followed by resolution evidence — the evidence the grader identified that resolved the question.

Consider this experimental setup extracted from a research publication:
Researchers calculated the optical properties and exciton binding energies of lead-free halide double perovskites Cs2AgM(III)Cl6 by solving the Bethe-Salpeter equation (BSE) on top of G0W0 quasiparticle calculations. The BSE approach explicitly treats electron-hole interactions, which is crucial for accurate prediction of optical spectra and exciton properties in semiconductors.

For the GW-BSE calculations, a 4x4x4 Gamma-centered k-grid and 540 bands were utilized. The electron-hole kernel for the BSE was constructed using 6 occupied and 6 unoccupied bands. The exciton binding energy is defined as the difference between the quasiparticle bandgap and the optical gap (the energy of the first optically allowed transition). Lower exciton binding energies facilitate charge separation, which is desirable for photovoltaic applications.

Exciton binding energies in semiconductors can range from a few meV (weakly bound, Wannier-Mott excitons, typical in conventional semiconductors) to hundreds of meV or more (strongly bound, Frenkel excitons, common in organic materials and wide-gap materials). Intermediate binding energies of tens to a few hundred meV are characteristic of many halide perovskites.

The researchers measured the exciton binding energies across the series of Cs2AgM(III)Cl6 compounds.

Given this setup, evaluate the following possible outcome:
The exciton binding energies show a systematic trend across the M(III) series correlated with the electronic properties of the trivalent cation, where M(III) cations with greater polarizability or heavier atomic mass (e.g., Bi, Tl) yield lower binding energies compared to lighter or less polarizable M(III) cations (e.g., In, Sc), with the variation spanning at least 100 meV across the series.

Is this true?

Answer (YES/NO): NO